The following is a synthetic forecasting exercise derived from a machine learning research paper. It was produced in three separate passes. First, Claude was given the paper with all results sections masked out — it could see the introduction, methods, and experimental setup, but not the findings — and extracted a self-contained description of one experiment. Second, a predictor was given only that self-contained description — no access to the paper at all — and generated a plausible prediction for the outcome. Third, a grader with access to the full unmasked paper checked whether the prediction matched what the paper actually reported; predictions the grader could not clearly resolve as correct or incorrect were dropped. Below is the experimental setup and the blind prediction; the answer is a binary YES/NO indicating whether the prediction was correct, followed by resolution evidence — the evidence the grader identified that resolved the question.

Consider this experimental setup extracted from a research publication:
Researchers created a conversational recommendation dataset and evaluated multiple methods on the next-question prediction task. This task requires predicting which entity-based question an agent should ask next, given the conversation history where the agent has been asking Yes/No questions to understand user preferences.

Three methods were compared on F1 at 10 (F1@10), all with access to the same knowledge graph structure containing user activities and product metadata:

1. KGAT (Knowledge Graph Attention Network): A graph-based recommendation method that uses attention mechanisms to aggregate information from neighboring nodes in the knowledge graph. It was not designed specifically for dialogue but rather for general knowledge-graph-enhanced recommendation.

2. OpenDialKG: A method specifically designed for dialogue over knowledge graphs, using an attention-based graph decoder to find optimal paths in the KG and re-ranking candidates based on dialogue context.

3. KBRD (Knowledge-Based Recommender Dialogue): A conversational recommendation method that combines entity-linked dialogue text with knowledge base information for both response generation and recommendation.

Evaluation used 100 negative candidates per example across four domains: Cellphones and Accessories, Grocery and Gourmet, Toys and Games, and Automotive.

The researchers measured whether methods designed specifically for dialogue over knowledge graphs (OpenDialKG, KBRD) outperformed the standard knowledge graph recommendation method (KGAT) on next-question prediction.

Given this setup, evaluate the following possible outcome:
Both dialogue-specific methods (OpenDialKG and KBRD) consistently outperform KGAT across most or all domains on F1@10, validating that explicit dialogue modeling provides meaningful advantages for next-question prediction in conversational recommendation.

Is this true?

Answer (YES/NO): NO